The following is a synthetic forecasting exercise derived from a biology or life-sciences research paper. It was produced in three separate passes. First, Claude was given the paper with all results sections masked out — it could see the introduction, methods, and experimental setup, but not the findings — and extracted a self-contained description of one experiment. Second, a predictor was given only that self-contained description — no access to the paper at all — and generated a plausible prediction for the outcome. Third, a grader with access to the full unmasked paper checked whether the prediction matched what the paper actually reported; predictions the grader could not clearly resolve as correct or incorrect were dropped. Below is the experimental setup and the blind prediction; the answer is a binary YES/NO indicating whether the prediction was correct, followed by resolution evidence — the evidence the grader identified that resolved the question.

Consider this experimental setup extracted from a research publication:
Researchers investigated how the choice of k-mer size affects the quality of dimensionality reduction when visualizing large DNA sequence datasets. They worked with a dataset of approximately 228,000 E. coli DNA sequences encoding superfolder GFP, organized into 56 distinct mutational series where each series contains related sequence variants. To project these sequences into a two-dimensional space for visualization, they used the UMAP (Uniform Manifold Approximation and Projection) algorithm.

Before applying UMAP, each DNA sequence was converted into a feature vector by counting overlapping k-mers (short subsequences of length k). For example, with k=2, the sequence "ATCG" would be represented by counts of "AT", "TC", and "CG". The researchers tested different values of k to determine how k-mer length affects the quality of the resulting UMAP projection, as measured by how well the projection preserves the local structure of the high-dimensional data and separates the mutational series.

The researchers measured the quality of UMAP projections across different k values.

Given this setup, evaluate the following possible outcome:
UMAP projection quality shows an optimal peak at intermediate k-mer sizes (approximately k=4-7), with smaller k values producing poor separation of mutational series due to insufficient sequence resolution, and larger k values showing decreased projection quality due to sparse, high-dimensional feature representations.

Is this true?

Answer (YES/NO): NO